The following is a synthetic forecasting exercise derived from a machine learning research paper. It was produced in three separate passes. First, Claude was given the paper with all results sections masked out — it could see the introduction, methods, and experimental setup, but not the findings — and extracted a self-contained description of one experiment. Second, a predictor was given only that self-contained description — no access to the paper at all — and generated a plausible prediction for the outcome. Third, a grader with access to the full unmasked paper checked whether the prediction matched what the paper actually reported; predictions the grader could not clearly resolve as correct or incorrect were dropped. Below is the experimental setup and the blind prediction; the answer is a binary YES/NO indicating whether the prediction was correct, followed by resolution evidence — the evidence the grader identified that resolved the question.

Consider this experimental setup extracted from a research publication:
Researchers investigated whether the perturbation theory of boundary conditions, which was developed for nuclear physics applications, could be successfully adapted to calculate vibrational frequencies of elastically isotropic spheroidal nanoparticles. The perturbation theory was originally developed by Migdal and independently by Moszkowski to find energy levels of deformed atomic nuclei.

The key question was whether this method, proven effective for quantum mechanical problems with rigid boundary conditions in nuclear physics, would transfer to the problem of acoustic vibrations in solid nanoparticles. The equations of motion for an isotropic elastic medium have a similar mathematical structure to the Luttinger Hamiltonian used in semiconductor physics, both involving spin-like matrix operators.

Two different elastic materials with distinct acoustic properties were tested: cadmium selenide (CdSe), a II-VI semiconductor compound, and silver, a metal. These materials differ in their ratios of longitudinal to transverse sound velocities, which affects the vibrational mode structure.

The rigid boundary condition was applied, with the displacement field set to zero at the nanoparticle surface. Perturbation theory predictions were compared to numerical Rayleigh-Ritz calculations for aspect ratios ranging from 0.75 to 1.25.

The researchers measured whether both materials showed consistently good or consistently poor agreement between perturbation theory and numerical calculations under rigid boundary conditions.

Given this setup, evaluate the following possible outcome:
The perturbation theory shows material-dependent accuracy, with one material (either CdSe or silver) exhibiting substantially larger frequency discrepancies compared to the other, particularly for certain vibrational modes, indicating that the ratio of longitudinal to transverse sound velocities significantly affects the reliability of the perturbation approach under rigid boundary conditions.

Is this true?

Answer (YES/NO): NO